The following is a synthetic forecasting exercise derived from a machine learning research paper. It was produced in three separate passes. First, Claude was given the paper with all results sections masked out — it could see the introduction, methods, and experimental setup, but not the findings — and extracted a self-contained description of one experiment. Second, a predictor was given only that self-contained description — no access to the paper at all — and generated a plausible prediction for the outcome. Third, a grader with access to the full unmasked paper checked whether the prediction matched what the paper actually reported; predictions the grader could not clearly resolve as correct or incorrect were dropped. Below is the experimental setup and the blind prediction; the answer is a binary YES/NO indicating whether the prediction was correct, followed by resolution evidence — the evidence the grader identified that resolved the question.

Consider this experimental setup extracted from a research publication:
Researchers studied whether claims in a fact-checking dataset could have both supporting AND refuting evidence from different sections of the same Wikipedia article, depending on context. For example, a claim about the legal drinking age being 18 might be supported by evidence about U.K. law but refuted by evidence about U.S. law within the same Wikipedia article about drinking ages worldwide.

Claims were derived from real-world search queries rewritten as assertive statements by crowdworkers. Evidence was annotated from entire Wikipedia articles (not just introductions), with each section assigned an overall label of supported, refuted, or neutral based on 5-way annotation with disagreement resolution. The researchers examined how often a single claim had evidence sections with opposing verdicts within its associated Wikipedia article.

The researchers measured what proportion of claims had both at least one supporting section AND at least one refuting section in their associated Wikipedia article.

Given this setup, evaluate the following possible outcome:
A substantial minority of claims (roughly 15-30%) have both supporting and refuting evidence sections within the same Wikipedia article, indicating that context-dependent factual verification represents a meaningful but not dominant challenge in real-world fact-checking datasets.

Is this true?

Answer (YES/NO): YES